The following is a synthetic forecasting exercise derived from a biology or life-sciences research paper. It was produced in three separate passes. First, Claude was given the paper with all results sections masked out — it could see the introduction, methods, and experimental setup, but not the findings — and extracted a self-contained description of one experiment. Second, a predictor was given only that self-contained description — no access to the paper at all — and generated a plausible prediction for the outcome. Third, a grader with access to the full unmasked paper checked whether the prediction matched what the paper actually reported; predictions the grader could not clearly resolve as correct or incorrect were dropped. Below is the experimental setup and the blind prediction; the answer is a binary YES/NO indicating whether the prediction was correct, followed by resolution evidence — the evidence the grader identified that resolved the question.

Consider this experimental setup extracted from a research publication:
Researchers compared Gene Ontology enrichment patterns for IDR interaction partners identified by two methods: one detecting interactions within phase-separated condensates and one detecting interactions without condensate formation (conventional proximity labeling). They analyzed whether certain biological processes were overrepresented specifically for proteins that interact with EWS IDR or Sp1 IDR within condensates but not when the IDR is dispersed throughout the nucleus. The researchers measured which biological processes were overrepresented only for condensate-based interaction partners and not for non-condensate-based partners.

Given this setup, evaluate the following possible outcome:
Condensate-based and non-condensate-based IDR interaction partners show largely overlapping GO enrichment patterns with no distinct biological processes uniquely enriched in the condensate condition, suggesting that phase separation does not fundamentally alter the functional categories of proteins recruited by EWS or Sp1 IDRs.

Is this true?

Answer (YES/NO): NO